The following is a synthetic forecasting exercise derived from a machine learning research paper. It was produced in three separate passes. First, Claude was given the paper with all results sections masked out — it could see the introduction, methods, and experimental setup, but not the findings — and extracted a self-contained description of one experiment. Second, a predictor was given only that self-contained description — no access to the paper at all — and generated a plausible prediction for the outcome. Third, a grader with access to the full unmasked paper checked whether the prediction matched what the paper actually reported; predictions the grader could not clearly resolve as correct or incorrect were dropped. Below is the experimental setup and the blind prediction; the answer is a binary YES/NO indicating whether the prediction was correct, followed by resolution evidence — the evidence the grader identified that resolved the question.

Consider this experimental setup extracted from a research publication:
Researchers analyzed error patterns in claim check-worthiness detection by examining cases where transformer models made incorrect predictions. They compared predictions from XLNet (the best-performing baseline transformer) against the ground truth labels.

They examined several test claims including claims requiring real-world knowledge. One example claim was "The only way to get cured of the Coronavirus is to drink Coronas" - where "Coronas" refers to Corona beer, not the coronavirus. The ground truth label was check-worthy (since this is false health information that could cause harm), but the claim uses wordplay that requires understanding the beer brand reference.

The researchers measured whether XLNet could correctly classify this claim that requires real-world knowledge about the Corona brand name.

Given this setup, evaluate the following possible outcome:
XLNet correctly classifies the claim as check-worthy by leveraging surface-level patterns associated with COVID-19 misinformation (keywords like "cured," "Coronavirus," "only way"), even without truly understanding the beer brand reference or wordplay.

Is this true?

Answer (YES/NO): NO